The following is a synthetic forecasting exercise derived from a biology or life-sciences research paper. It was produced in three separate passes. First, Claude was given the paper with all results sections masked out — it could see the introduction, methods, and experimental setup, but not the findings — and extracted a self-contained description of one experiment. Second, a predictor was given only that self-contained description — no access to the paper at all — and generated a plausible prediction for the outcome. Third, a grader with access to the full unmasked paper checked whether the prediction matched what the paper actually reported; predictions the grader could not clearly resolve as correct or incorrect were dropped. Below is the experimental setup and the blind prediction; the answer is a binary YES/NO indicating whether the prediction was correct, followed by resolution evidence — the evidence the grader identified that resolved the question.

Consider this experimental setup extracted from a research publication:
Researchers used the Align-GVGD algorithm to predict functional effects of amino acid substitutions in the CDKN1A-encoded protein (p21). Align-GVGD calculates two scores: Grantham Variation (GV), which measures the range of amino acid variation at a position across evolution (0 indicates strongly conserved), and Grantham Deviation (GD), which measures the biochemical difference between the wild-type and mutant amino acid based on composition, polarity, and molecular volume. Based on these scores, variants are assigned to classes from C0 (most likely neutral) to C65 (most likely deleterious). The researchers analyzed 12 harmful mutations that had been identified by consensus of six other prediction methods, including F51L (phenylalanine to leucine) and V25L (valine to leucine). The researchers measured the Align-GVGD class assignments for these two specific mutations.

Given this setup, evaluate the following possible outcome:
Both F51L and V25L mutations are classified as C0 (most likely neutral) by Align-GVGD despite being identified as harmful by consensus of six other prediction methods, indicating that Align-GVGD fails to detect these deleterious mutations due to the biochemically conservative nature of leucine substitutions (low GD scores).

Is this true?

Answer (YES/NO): NO